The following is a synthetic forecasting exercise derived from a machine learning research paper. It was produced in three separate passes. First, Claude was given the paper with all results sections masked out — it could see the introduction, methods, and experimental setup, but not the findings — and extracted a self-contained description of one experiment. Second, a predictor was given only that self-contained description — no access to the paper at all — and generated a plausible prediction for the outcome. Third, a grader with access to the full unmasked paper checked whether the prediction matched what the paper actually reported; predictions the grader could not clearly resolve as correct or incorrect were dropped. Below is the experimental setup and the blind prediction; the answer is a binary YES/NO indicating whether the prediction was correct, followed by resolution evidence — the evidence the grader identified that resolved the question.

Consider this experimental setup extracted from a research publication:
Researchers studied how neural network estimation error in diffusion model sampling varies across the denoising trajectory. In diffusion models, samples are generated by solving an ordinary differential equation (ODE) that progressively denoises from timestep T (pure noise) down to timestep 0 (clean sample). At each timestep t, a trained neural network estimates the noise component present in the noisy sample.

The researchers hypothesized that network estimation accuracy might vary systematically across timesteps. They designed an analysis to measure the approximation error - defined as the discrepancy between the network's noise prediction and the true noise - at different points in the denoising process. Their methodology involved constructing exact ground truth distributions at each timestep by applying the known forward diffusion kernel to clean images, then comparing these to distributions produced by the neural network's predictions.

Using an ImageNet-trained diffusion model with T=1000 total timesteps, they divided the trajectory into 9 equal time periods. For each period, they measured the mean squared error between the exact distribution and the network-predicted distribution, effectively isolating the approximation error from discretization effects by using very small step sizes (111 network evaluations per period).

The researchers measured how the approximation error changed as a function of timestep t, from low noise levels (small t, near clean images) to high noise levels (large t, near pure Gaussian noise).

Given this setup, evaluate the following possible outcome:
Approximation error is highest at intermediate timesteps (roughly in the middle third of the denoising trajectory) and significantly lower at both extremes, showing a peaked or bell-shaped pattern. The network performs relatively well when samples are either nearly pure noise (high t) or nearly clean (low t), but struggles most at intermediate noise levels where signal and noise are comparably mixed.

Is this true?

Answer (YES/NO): NO